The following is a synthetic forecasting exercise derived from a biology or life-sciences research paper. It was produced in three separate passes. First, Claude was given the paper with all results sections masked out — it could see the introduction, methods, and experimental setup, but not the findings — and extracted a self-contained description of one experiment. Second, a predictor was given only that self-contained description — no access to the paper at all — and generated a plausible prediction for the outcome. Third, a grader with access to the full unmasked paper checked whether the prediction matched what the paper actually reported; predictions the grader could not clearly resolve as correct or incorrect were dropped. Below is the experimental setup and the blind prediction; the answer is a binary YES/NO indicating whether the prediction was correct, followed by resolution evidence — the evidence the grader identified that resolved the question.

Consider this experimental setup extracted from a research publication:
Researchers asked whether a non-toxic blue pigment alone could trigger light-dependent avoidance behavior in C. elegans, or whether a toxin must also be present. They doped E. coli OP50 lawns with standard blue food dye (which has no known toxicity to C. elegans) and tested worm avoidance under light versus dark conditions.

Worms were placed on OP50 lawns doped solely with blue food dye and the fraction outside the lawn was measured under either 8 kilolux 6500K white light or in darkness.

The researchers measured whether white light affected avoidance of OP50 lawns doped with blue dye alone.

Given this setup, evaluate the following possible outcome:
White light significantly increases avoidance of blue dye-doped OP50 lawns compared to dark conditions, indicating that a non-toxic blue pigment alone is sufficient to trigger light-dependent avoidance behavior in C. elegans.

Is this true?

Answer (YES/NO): NO